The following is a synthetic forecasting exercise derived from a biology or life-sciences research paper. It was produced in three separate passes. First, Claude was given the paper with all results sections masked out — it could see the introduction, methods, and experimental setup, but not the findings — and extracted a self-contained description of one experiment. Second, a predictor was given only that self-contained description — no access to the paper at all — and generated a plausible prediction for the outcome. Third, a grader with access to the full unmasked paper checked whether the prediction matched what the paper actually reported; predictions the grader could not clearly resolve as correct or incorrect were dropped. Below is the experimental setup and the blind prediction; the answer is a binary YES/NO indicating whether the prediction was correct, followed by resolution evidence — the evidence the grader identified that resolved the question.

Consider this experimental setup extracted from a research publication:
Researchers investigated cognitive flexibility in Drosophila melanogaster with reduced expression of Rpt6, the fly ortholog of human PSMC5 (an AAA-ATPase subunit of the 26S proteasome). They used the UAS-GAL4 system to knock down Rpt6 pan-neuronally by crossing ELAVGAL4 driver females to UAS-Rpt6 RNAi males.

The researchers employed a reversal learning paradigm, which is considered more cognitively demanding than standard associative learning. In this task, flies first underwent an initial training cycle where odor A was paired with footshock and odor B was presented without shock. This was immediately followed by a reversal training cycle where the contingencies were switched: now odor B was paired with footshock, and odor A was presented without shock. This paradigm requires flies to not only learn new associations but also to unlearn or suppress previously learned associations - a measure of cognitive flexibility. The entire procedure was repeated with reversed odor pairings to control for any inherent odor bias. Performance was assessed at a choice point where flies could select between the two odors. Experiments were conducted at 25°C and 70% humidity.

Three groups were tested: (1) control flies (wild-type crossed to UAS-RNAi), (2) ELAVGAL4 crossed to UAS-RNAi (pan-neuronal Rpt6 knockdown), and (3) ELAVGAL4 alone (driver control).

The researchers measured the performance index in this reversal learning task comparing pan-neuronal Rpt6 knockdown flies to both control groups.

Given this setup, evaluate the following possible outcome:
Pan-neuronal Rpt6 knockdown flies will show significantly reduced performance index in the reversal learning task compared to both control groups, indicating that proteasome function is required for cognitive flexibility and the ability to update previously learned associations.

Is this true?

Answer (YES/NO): YES